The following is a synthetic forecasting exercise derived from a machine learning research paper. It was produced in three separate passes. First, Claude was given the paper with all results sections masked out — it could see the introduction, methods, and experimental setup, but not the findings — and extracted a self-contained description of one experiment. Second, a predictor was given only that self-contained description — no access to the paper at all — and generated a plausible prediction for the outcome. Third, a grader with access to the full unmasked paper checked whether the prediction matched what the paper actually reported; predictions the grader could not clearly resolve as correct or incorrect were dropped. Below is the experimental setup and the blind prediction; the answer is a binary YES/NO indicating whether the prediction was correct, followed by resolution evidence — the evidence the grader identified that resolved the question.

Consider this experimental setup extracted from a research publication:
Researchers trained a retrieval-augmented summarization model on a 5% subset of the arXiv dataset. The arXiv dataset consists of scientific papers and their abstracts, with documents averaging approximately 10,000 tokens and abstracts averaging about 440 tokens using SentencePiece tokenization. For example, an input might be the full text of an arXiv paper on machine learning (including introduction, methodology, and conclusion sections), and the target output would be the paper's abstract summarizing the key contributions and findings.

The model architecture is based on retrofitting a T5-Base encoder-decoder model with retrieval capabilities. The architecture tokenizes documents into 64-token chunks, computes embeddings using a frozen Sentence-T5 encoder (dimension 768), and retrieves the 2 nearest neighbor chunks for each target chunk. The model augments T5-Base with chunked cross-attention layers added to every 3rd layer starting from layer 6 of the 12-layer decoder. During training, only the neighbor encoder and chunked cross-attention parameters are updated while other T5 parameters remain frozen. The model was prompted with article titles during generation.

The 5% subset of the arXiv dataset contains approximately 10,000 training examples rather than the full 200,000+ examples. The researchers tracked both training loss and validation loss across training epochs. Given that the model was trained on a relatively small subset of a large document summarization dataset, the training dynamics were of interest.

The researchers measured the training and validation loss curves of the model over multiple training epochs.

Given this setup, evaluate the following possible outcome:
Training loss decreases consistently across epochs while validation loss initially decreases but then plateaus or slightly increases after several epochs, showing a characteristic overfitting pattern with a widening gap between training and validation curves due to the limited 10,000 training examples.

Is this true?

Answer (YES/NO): YES